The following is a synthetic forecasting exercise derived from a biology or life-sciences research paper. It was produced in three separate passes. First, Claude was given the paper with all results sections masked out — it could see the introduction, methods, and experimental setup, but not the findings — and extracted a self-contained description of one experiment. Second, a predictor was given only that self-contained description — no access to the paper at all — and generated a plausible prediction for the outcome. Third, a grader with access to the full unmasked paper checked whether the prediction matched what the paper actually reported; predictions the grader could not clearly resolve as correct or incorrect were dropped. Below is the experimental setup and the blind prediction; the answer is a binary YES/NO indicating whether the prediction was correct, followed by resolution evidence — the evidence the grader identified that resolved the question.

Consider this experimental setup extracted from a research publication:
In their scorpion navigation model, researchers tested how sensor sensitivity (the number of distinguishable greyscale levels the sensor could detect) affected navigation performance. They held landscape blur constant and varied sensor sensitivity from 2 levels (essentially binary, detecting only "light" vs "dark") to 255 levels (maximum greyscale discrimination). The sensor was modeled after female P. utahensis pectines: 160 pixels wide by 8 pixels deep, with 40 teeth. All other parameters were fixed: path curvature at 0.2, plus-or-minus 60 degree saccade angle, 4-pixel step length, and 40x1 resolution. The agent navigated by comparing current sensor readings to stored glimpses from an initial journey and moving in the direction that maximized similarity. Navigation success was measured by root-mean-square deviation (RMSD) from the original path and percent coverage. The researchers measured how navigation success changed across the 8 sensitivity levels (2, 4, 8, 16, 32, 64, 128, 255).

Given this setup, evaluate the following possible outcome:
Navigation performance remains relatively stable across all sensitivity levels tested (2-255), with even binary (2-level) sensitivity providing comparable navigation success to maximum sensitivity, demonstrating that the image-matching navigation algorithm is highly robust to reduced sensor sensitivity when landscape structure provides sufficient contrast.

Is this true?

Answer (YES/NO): NO